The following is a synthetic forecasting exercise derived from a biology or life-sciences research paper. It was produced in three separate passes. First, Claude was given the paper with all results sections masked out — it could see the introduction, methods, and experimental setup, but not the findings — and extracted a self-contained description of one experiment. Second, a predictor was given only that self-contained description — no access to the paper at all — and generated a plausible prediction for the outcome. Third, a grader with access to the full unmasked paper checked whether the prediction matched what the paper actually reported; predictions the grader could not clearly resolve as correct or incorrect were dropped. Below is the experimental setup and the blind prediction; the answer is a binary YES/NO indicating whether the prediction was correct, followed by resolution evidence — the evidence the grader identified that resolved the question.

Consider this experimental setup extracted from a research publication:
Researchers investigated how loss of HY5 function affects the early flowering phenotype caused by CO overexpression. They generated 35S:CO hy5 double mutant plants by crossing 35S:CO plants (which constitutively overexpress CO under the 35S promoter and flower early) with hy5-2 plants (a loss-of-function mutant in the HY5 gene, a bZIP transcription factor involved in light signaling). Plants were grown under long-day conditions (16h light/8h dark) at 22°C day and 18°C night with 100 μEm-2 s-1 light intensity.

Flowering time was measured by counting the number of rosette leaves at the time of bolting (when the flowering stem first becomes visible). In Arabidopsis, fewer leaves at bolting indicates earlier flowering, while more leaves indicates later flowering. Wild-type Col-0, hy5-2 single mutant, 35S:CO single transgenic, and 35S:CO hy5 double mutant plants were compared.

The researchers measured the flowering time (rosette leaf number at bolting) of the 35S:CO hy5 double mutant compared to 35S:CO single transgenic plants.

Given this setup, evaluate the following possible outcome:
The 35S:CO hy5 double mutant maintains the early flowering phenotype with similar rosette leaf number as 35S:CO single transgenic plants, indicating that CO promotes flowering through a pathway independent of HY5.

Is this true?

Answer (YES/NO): NO